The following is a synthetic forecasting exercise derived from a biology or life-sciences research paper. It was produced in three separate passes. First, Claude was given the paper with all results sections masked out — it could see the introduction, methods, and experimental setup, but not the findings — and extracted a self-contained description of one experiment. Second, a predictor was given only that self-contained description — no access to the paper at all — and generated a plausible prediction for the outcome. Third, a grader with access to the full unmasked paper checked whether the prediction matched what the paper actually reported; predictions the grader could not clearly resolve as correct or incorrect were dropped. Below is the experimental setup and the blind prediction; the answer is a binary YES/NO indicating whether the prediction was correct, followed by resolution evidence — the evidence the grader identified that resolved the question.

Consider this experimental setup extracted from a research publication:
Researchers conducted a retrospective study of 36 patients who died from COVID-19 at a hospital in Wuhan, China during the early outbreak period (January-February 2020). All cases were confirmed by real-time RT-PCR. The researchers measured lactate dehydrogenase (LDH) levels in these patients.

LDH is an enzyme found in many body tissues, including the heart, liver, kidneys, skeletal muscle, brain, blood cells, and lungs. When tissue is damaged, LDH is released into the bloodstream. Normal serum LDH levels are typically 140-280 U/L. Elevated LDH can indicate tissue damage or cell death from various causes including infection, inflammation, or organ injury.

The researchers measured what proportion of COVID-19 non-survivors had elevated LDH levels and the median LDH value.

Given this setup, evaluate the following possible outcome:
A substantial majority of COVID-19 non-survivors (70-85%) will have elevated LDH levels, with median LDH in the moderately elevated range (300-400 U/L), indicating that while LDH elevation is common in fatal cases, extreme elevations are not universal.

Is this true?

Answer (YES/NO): NO